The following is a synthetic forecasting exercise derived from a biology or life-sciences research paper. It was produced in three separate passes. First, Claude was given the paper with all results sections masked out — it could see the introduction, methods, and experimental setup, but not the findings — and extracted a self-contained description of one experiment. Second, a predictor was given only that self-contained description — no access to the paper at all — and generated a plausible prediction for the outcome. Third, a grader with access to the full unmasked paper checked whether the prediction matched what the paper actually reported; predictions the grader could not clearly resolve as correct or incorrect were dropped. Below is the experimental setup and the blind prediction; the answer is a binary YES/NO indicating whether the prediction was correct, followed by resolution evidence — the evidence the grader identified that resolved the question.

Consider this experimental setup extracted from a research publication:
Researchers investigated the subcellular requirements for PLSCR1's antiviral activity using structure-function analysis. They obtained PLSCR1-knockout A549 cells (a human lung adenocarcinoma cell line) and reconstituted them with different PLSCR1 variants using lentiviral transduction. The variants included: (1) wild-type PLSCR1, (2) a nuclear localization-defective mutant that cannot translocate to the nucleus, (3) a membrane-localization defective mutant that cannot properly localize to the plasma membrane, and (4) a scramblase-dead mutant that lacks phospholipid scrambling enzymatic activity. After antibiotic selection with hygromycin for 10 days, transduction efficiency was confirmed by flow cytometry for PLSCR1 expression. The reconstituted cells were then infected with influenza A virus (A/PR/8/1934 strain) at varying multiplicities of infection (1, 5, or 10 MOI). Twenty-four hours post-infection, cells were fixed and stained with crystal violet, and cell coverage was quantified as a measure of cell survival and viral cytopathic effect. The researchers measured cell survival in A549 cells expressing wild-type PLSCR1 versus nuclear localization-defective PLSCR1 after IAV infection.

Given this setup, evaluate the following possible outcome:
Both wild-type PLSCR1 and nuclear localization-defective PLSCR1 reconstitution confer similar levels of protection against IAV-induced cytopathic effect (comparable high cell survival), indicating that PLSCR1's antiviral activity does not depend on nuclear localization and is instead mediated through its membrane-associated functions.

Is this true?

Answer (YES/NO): NO